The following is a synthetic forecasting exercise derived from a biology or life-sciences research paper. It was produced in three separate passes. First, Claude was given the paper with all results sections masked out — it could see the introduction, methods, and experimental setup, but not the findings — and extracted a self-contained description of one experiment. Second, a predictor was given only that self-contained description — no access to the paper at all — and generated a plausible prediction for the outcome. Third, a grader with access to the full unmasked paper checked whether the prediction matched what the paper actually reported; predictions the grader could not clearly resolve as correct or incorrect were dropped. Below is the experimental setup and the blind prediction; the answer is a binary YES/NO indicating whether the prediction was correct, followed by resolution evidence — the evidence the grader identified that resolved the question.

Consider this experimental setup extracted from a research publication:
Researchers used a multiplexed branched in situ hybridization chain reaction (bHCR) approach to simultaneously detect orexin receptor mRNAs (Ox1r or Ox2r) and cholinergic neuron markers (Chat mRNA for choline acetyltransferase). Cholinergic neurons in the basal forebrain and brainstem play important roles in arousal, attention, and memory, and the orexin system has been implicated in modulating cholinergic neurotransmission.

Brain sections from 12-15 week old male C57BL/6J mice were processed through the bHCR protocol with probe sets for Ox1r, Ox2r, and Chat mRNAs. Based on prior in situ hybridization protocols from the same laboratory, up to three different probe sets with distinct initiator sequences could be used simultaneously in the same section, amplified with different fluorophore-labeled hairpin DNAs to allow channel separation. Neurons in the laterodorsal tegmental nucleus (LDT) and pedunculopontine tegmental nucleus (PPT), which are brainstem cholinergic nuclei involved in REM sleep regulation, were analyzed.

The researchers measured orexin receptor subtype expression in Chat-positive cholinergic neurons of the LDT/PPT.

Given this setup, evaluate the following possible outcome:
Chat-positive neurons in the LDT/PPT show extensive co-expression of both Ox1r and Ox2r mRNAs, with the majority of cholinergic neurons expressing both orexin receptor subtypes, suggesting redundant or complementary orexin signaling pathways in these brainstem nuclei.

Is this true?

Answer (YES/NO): NO